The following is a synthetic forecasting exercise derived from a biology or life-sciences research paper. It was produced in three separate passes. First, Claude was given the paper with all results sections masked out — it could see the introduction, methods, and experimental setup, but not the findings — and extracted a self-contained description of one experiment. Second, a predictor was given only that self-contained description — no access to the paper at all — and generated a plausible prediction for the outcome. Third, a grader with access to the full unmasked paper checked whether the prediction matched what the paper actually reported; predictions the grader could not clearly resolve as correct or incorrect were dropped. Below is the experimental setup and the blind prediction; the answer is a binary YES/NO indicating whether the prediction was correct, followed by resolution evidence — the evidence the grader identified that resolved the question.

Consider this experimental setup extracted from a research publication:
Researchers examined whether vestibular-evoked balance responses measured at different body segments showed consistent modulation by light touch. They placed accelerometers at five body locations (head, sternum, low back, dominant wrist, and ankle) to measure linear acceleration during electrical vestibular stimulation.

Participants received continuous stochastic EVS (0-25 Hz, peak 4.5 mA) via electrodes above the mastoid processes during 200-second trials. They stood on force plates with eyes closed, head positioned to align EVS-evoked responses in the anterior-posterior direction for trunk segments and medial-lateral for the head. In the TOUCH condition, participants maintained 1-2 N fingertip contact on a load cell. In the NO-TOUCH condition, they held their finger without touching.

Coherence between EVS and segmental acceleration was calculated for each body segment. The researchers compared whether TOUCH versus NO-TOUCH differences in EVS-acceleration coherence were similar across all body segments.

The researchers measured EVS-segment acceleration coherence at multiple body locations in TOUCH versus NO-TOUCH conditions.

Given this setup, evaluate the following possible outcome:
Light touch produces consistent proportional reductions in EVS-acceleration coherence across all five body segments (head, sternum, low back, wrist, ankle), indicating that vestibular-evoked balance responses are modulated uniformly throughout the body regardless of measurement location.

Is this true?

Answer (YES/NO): NO